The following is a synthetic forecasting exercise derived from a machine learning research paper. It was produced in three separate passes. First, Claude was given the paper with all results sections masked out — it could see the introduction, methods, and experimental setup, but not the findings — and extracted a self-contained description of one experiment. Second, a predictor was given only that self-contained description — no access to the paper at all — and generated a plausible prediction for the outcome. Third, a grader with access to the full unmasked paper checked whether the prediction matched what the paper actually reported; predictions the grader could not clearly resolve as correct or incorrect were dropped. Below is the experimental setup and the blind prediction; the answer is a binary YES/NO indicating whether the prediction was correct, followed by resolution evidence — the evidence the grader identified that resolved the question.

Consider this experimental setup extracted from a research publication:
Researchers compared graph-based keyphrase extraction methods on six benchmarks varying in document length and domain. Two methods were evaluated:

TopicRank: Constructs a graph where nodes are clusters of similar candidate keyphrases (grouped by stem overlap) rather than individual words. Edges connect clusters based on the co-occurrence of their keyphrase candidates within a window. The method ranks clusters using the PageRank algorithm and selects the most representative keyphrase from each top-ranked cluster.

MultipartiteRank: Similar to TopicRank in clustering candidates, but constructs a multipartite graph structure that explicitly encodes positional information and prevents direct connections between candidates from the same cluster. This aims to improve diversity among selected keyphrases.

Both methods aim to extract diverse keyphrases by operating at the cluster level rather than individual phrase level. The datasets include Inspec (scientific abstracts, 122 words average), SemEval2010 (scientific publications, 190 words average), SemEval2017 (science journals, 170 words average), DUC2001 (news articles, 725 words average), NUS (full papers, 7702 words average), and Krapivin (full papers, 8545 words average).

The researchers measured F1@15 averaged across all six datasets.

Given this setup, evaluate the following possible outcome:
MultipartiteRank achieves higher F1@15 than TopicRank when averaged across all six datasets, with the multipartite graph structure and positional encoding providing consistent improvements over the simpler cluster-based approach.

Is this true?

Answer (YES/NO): YES